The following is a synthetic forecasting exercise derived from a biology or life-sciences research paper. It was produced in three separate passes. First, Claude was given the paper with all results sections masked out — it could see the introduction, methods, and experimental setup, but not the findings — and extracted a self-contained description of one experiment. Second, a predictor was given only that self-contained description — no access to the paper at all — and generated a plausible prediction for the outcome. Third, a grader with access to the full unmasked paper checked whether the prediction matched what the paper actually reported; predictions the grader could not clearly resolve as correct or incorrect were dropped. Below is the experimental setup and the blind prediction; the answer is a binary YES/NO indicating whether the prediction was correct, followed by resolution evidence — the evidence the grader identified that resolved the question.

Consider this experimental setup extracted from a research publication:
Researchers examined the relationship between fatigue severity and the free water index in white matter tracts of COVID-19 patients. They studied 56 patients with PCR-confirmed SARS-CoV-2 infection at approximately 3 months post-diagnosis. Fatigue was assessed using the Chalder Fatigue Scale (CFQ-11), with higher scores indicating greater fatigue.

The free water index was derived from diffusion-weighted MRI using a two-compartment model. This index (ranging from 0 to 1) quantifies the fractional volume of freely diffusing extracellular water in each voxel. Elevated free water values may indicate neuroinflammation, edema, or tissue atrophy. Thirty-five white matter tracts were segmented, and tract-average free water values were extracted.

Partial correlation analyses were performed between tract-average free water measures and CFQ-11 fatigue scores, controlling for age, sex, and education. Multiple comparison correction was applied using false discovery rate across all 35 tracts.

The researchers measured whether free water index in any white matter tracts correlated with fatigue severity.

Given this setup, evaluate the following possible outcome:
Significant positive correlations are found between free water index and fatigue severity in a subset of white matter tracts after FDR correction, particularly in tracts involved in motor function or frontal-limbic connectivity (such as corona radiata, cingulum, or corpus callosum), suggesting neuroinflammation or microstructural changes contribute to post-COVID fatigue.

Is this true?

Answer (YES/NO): NO